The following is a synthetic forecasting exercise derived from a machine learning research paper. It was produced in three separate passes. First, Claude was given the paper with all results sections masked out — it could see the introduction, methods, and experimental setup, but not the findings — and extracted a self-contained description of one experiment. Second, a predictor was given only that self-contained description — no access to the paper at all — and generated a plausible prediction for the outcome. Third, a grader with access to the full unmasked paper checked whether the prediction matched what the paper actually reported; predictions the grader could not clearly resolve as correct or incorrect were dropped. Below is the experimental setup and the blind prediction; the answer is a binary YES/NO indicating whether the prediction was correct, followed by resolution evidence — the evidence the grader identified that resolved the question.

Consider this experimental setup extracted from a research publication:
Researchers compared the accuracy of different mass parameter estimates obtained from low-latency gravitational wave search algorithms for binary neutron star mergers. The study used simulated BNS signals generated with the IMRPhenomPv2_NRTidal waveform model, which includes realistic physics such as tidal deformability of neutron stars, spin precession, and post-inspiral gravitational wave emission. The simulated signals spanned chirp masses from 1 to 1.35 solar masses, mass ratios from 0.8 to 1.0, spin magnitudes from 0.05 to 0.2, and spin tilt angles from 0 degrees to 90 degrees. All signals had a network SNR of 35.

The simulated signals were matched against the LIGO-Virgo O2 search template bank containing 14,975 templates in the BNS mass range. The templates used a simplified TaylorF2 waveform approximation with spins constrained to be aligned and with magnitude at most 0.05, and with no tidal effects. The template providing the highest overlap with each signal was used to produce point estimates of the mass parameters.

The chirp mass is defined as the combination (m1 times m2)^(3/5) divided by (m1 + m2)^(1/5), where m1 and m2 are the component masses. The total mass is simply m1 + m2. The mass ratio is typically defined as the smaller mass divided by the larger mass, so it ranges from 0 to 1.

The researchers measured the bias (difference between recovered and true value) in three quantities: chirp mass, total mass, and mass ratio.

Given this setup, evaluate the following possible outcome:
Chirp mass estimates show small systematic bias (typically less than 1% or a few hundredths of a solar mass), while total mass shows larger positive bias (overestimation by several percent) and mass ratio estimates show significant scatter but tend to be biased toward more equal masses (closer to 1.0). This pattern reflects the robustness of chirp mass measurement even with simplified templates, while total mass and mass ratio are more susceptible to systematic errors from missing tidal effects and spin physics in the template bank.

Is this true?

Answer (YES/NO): NO